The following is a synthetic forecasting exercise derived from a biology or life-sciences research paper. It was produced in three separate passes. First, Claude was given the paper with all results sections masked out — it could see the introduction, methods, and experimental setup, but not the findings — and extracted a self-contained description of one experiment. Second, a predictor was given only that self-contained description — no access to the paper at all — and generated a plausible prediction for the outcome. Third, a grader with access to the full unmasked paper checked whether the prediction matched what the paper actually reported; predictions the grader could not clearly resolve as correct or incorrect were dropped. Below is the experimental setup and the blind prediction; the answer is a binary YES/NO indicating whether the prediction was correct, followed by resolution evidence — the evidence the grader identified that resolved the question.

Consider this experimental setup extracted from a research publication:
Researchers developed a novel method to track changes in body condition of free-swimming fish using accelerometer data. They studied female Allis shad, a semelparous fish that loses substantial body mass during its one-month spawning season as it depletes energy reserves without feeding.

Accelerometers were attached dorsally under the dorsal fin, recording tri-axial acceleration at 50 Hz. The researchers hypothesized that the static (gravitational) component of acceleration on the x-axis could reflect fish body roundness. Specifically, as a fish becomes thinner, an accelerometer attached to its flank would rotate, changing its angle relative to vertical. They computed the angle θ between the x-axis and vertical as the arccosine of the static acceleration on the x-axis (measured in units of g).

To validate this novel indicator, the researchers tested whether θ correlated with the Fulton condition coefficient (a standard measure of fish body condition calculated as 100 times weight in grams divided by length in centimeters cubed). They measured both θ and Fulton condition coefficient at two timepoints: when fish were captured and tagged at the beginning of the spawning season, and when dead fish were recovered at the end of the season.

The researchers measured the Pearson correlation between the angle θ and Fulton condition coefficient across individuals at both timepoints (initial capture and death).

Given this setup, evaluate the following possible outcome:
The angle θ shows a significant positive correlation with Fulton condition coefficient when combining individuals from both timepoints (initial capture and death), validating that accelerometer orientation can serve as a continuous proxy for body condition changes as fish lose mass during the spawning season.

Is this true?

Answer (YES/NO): NO